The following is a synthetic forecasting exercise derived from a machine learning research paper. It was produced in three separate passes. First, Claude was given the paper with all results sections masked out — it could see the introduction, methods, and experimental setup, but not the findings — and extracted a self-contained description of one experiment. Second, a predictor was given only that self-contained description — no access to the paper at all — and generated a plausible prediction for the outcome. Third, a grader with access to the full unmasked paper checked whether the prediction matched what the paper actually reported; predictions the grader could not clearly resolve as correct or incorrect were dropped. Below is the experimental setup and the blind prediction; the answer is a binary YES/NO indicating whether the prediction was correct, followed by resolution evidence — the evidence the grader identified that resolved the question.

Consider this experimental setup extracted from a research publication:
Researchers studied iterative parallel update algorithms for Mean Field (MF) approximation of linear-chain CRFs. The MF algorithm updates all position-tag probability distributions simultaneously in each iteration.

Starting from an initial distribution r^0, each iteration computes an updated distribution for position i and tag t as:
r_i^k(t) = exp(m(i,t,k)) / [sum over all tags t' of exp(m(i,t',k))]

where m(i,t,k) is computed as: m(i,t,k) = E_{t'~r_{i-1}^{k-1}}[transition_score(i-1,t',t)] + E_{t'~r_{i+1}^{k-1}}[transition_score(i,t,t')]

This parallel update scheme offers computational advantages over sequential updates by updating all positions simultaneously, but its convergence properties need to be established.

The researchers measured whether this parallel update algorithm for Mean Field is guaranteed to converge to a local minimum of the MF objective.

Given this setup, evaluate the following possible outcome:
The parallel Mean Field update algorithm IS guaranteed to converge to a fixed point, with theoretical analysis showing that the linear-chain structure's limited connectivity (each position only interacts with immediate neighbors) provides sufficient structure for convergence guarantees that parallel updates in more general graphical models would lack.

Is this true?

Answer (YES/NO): NO